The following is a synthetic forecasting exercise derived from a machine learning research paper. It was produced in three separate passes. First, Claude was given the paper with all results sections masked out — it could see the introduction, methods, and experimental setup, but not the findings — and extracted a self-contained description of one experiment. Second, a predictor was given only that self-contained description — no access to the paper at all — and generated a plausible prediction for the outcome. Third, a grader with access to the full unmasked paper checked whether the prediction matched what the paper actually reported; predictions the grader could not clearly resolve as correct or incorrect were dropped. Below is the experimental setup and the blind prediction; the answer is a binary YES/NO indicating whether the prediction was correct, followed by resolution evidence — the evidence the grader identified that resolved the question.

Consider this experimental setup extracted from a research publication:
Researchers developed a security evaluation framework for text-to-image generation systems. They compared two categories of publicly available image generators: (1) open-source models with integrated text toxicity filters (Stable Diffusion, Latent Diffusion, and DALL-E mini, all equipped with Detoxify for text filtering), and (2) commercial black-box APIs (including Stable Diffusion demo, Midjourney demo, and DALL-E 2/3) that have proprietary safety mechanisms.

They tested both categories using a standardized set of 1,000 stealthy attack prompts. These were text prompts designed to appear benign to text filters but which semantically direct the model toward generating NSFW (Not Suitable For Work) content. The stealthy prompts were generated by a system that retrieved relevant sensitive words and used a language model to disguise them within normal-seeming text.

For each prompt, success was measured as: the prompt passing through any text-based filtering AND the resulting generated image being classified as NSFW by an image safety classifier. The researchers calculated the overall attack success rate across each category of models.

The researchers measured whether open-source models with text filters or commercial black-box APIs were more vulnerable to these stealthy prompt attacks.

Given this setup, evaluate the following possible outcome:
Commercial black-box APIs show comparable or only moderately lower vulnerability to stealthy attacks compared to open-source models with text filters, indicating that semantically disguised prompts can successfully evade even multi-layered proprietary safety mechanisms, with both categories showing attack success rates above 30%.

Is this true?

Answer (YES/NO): NO